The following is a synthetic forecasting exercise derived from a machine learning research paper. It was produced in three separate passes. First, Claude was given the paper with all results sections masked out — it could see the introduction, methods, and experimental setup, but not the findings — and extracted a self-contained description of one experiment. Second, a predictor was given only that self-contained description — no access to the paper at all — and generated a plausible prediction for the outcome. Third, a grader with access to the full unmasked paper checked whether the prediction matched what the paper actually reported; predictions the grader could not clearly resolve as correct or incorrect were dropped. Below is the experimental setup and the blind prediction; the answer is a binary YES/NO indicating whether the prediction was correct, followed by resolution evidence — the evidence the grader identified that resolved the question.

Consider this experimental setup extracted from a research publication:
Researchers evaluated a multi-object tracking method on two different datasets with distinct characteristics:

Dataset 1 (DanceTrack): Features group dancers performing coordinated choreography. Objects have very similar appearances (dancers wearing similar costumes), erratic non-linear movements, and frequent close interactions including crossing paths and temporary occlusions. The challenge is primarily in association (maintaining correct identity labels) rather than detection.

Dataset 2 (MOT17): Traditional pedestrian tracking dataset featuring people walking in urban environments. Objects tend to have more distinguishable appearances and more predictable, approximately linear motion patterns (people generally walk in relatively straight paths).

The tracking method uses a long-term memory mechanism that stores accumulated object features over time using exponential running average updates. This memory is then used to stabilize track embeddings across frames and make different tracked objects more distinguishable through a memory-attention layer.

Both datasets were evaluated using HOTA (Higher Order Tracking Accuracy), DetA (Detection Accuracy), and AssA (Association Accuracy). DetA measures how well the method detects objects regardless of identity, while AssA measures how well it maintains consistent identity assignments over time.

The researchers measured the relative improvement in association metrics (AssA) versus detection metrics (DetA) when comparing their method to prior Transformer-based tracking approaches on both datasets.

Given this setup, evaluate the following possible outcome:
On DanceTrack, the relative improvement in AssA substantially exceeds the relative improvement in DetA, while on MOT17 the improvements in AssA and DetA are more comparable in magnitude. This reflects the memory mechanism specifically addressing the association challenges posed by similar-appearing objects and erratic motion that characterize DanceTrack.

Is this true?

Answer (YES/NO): NO